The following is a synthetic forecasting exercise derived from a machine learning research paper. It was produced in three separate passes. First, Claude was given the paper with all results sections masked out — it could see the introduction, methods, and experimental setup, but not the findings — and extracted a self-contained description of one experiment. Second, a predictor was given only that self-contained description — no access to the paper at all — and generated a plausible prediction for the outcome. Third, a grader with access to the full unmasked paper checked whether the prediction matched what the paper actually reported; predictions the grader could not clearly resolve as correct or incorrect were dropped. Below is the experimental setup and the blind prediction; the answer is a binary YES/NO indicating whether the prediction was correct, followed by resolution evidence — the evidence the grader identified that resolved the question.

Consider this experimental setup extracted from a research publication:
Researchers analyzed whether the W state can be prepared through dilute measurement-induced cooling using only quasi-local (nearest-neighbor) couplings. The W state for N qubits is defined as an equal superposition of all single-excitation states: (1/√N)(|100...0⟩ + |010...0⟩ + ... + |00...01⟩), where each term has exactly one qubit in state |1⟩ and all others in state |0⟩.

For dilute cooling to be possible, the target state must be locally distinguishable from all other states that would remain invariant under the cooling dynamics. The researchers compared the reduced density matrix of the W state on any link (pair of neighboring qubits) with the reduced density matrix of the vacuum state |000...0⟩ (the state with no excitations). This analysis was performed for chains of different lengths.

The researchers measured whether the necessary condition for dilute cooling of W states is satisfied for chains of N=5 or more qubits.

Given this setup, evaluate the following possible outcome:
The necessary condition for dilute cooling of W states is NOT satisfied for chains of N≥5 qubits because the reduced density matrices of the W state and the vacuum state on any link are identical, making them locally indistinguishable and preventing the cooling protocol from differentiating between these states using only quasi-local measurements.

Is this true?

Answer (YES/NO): YES